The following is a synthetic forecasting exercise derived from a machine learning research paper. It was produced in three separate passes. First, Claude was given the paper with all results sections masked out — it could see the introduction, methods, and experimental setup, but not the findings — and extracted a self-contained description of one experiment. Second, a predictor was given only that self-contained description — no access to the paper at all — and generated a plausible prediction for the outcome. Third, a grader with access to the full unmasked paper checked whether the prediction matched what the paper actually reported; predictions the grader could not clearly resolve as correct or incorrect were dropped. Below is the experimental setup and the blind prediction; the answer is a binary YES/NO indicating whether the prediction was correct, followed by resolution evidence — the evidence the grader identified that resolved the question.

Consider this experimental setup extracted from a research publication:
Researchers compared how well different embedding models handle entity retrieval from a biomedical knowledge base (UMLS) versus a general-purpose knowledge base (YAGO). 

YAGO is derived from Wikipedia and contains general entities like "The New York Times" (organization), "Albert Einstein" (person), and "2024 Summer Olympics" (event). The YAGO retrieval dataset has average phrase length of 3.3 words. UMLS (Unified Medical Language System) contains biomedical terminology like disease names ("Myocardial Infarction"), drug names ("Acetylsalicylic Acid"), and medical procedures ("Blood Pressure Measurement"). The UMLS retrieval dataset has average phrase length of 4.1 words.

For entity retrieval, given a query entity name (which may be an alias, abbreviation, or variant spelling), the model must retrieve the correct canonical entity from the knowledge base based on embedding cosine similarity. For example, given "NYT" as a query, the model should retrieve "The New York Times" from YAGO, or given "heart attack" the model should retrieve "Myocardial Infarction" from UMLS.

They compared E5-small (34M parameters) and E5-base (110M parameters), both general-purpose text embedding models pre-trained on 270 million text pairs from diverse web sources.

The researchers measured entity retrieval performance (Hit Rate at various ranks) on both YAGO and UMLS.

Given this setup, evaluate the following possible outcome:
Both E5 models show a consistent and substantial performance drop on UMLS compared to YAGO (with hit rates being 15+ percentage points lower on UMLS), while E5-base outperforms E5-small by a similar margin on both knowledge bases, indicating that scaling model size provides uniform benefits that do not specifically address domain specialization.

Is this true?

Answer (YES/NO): NO